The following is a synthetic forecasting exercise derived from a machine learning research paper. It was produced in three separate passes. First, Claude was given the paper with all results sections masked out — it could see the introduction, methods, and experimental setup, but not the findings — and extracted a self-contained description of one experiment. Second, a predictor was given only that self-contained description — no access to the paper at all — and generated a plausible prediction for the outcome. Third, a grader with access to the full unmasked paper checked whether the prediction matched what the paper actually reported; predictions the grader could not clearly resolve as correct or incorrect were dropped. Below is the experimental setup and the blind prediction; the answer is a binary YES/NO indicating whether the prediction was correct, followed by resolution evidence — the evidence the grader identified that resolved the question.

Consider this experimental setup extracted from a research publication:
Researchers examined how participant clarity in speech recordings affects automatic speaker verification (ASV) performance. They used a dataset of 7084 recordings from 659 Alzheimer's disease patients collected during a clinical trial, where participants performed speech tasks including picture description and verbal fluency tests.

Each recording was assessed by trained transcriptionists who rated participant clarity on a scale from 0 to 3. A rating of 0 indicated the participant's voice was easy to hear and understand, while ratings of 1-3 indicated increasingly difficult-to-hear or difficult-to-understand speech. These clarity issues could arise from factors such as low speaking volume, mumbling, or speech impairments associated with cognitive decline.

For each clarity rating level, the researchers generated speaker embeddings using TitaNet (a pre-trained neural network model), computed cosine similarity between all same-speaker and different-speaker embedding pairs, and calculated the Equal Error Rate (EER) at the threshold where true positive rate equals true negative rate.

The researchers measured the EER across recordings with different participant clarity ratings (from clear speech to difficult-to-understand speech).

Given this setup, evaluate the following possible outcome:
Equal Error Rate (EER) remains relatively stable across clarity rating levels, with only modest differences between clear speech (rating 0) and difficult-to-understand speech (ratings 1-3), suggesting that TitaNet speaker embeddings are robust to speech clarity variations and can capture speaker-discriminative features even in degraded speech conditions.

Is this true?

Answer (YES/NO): NO